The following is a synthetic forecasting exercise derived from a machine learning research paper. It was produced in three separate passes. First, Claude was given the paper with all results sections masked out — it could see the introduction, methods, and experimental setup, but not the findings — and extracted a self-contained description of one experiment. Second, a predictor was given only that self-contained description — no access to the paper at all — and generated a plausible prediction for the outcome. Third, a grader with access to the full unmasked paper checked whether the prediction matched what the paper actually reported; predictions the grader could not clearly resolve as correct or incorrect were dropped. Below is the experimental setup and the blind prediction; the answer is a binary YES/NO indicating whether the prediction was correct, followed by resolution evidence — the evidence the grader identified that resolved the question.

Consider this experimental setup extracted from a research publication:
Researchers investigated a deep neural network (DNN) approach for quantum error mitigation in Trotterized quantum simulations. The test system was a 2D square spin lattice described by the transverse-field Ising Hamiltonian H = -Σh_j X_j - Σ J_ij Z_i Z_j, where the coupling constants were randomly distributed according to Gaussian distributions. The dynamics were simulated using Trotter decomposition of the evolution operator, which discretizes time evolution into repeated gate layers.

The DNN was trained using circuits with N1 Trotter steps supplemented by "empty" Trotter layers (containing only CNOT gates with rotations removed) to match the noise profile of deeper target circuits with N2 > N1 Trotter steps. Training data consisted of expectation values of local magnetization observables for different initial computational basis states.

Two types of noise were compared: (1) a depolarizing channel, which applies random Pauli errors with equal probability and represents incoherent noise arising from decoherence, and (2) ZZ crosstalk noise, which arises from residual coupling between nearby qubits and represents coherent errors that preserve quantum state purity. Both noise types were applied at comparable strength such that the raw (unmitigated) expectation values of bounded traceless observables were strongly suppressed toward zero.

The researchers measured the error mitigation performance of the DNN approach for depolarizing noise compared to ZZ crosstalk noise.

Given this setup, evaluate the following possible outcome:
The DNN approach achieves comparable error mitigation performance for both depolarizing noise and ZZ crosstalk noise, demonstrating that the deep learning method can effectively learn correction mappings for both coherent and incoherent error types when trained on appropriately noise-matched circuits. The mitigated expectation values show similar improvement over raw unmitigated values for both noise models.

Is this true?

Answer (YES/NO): NO